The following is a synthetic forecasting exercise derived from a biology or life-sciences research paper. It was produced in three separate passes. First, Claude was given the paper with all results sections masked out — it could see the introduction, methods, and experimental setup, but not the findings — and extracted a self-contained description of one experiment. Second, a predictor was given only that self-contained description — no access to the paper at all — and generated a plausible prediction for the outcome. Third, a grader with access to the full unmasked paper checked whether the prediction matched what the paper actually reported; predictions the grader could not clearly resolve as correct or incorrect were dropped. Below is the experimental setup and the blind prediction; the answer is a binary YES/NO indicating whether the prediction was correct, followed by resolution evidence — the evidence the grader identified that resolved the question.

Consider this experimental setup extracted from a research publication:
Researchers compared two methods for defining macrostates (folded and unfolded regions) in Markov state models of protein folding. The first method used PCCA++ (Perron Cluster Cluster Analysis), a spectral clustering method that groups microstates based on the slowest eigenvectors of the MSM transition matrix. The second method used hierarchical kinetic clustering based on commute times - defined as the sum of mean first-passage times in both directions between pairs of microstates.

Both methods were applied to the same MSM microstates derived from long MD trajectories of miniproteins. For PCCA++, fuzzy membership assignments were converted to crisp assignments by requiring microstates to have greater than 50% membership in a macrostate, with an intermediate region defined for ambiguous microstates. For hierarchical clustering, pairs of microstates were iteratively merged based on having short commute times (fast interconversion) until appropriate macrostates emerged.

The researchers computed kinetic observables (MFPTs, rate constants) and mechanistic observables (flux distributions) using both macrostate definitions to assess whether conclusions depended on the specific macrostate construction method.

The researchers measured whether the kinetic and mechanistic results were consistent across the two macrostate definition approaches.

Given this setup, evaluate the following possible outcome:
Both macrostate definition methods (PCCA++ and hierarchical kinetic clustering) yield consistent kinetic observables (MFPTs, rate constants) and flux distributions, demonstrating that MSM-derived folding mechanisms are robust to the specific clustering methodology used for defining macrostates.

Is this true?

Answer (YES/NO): NO